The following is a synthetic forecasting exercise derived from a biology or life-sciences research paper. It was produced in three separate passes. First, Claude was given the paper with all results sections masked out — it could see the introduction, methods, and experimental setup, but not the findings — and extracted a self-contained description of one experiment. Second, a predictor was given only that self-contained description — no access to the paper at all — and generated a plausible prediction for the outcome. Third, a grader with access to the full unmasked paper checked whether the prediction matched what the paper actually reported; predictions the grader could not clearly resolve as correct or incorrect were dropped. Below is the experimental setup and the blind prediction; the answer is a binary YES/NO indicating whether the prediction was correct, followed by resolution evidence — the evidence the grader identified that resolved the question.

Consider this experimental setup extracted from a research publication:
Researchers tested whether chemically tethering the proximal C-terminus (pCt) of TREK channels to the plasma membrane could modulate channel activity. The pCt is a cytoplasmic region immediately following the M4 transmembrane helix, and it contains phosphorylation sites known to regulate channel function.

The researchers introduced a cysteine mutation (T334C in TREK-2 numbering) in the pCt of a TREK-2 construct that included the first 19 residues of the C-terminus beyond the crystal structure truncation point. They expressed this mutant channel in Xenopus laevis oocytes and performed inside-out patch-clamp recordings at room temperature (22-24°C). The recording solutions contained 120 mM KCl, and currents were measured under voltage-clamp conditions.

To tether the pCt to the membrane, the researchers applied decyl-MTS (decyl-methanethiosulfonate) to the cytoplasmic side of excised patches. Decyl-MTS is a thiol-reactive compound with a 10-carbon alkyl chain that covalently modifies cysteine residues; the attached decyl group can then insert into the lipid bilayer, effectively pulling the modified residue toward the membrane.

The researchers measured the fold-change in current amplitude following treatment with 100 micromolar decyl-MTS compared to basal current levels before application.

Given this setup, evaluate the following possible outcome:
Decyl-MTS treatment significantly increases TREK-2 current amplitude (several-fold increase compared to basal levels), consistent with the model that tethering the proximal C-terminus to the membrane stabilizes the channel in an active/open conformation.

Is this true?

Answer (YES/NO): YES